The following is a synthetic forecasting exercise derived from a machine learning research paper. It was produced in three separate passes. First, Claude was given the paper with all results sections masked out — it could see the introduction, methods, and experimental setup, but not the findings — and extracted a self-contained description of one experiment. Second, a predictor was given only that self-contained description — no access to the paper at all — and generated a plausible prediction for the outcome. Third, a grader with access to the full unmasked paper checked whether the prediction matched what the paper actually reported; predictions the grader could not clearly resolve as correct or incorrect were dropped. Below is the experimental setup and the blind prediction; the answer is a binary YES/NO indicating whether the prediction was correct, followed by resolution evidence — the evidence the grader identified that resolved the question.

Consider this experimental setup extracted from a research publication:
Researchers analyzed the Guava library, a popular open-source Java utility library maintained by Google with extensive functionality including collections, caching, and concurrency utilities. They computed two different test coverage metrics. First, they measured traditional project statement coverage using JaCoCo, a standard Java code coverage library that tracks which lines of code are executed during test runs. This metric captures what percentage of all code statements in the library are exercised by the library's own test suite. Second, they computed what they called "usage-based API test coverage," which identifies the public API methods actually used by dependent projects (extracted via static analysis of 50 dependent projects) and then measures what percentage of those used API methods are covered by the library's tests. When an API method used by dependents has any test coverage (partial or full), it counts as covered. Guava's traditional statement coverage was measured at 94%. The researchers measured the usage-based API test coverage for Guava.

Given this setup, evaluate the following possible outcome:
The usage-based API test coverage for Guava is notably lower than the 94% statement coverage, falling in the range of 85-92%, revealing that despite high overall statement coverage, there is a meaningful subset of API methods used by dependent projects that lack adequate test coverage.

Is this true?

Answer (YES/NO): NO